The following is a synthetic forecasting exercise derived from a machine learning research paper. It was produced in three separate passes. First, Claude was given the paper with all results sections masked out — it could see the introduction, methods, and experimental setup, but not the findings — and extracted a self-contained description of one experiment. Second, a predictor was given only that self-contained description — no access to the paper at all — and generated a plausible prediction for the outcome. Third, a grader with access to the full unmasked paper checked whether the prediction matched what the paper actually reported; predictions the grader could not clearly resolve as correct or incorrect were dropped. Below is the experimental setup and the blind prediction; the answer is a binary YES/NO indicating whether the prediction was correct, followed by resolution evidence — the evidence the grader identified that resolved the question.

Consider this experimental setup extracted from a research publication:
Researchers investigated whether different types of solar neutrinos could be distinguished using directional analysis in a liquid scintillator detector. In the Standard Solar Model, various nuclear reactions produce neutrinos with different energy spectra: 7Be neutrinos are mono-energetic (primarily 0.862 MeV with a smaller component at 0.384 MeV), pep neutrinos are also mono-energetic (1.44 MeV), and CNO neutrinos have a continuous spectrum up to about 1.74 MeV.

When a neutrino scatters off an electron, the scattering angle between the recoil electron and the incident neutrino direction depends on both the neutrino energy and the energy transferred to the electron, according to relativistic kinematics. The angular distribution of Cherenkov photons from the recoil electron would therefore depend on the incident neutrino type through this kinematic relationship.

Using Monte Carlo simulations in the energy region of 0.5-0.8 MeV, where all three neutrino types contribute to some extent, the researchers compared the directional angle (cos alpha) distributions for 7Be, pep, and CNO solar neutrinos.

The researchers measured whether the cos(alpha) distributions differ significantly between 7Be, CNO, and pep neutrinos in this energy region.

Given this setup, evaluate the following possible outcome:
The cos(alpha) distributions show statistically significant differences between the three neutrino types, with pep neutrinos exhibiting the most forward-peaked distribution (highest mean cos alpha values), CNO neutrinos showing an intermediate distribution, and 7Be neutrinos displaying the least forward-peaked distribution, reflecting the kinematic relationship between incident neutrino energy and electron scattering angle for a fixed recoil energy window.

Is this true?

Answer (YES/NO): NO